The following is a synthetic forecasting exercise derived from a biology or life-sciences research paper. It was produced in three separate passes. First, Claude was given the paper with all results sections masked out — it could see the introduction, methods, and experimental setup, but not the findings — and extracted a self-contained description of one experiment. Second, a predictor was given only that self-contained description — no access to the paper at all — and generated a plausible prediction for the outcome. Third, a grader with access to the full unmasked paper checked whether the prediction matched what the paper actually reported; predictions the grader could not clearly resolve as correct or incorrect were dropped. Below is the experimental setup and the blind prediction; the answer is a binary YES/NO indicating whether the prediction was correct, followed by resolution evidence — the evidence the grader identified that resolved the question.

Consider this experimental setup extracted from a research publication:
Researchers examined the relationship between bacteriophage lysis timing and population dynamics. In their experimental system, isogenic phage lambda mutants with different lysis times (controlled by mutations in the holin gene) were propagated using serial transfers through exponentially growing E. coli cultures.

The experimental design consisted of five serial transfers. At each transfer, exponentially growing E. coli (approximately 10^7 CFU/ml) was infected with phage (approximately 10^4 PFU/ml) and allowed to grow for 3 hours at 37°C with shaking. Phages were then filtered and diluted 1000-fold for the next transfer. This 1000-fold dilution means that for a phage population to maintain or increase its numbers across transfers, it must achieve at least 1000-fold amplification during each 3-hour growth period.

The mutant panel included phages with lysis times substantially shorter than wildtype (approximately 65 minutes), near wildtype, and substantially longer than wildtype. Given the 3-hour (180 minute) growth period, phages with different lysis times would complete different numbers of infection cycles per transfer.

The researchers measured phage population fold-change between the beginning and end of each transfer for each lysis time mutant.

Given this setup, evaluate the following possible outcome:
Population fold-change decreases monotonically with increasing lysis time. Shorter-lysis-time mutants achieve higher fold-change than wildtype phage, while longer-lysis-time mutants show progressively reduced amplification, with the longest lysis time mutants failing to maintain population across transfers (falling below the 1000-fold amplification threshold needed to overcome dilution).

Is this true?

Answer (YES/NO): NO